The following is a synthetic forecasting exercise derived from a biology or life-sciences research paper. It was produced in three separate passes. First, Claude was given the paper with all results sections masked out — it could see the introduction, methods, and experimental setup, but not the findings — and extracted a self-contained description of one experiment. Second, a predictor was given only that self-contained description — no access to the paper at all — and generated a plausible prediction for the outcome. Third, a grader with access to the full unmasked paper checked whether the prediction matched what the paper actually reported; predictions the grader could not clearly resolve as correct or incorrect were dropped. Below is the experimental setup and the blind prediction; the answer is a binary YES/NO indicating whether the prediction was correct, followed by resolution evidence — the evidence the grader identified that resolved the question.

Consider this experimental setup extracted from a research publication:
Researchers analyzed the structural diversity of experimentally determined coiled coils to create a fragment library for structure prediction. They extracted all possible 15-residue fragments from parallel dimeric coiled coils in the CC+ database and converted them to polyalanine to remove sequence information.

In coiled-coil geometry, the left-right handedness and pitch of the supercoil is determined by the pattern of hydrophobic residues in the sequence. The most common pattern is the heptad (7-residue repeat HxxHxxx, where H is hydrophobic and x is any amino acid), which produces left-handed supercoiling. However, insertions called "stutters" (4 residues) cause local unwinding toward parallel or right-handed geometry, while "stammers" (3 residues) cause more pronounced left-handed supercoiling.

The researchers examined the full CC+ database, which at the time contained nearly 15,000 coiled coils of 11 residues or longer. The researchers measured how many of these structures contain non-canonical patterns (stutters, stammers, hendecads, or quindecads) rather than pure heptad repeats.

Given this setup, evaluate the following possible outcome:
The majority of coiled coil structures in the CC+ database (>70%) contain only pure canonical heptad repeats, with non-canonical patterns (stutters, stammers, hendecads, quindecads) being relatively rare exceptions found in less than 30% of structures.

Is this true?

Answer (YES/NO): YES